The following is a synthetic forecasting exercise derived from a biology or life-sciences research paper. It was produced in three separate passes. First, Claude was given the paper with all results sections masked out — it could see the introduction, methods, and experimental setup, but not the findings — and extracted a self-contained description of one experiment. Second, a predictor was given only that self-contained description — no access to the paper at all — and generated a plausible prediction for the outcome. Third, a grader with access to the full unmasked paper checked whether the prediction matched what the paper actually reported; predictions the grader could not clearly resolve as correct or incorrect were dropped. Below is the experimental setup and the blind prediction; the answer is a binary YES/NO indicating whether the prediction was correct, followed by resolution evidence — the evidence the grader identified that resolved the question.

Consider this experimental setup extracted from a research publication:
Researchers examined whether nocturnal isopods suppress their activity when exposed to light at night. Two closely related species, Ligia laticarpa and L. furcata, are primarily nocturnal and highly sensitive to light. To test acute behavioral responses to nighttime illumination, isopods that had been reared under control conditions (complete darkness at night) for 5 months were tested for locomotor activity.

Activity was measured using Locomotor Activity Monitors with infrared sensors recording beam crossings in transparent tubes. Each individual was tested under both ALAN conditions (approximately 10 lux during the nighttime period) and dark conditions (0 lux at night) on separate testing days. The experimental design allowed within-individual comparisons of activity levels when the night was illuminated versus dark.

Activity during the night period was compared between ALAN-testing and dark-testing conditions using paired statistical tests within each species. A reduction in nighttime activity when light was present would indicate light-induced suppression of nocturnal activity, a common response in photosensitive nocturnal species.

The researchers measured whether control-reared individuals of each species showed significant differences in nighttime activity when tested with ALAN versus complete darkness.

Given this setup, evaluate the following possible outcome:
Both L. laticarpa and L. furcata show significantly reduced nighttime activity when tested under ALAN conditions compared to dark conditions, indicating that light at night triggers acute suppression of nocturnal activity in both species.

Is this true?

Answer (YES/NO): NO